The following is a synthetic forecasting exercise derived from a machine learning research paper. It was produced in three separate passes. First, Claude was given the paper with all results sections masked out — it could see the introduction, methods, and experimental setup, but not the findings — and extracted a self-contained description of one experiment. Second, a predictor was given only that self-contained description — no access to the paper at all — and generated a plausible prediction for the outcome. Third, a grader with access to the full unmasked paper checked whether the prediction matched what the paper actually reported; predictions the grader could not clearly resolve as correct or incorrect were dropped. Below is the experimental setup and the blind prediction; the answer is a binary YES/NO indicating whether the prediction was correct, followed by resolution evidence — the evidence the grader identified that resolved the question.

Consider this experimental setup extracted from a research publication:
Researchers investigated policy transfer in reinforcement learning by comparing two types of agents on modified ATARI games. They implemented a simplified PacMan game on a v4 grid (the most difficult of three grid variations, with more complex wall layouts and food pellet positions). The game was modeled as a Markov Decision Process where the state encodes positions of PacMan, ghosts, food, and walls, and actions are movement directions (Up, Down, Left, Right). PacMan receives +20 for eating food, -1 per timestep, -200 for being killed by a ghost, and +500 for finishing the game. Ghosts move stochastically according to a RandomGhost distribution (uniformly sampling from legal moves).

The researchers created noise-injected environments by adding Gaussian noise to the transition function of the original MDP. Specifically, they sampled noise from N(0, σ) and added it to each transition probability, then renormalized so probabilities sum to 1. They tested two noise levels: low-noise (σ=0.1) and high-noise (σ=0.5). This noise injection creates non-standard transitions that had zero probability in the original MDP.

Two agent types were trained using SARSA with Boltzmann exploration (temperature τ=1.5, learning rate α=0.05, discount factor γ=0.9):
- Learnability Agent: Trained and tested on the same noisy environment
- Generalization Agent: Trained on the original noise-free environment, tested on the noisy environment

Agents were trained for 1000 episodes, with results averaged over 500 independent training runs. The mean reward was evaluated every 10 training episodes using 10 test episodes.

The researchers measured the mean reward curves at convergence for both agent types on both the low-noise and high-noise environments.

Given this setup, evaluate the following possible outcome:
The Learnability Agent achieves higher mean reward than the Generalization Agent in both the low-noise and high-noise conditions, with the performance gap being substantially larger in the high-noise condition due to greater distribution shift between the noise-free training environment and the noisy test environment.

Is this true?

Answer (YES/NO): NO